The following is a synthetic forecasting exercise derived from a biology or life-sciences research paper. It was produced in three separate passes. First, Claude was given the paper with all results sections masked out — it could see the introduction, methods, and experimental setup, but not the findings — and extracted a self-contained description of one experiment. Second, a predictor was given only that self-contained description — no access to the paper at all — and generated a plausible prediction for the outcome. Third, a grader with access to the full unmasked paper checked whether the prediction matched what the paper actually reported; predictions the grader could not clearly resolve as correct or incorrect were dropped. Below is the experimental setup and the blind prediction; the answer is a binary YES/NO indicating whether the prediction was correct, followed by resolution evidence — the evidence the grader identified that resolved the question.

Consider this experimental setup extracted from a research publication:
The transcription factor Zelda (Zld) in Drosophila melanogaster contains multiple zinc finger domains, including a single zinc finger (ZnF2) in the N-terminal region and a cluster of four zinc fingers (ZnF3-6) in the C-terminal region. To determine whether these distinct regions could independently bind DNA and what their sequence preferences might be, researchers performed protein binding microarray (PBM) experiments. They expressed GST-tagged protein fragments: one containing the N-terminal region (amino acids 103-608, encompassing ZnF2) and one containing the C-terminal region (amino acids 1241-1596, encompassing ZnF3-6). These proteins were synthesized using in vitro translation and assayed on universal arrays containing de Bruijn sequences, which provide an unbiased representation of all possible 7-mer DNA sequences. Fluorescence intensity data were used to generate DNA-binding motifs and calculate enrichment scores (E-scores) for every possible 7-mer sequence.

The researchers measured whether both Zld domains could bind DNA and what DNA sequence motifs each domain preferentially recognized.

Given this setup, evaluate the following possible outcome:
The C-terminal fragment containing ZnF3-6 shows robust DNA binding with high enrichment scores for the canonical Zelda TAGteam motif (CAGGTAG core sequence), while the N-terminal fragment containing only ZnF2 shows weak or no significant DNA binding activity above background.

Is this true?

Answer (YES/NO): NO